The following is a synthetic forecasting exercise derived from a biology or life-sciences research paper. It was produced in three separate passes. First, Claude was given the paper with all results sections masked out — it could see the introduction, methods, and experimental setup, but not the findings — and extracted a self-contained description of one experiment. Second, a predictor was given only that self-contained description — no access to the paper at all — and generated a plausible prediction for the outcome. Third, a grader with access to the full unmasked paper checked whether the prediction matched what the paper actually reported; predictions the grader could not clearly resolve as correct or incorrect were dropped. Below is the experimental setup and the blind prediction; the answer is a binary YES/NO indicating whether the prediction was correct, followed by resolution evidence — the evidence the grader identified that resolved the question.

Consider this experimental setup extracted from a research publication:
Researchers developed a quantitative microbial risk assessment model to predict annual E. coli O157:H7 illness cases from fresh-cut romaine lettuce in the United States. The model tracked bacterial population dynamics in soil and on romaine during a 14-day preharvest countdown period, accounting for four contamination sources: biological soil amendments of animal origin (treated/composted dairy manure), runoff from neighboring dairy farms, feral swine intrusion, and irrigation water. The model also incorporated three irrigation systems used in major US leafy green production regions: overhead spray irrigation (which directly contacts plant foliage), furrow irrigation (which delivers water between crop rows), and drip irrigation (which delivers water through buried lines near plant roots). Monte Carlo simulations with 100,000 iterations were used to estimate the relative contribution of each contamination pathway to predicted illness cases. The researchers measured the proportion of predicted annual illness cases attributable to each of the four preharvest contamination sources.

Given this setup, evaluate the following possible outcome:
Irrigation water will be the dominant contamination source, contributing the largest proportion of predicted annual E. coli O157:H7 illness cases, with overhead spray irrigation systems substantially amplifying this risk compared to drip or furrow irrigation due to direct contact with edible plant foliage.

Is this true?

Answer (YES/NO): YES